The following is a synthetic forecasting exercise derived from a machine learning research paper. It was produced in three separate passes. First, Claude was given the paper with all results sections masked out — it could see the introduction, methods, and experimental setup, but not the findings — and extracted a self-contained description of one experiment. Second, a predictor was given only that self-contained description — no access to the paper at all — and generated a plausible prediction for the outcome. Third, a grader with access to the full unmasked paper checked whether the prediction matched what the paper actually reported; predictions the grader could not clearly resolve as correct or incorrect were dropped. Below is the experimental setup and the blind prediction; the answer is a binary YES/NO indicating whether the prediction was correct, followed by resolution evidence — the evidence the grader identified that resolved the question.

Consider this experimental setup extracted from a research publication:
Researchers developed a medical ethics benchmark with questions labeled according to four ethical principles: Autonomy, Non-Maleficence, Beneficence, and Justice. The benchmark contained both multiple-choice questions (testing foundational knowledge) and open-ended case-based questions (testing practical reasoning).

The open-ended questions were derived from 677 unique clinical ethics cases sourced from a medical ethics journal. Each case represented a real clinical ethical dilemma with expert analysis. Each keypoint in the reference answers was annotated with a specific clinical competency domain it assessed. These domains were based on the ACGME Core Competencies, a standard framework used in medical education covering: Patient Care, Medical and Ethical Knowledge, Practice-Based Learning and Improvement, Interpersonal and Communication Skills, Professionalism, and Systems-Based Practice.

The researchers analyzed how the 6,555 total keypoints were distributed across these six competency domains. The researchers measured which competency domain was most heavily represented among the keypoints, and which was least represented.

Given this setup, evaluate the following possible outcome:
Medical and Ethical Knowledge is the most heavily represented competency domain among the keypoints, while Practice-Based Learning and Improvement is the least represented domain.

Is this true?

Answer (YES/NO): NO